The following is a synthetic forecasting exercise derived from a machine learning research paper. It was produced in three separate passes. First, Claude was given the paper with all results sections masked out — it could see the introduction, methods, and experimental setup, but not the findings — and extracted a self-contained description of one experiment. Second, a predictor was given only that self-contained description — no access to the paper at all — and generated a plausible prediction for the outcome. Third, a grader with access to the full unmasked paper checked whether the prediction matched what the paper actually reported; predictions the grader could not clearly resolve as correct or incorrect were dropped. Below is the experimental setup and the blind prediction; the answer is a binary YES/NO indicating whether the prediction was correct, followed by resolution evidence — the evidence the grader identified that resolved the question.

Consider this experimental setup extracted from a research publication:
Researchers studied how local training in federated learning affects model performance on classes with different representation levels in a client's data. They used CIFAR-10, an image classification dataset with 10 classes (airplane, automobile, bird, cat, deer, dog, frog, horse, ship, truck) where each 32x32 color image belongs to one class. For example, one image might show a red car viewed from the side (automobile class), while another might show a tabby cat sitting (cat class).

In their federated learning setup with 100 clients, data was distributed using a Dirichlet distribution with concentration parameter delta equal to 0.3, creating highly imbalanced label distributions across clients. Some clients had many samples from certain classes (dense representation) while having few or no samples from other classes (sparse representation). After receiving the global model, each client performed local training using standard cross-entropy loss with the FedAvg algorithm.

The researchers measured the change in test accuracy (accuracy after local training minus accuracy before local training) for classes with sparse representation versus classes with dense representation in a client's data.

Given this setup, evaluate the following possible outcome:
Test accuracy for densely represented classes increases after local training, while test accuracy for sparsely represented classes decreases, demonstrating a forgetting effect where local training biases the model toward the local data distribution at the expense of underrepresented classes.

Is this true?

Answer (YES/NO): YES